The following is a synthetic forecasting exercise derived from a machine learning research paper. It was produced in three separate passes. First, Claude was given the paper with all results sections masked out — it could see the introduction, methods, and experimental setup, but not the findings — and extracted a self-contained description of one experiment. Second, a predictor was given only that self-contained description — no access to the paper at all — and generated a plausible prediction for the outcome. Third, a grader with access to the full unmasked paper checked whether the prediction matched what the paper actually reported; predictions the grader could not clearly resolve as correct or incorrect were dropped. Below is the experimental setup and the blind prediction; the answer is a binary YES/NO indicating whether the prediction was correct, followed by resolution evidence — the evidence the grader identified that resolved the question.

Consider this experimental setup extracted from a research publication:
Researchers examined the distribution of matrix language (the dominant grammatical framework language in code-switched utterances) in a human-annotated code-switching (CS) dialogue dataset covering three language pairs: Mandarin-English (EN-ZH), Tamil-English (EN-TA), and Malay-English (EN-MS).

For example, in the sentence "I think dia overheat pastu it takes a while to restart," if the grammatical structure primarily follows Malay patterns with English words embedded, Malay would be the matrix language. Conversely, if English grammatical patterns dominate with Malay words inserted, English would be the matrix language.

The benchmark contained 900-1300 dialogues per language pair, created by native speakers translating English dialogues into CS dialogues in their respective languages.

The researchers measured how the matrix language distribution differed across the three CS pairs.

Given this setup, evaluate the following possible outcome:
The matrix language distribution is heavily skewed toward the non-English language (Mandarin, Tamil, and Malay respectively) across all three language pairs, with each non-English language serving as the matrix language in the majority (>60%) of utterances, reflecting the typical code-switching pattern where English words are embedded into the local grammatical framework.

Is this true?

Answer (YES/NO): NO